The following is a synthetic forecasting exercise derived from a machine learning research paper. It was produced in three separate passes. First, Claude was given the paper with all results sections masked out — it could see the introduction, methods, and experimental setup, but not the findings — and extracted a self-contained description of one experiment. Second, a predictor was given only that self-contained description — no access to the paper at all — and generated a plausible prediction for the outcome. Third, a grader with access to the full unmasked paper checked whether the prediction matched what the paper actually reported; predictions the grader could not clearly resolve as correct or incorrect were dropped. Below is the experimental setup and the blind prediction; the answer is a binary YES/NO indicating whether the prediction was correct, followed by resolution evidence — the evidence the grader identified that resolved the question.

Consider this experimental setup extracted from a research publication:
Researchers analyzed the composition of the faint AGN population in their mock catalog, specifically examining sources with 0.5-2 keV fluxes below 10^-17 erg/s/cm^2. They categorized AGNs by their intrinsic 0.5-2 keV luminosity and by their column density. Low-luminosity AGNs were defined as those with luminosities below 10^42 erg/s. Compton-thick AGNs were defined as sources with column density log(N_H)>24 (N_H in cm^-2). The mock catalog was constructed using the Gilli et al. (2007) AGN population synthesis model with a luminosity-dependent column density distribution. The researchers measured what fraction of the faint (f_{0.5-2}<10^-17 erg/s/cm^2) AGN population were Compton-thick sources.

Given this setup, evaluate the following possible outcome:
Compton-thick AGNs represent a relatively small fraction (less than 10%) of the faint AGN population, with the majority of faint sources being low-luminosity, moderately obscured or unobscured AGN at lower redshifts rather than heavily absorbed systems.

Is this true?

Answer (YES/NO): NO